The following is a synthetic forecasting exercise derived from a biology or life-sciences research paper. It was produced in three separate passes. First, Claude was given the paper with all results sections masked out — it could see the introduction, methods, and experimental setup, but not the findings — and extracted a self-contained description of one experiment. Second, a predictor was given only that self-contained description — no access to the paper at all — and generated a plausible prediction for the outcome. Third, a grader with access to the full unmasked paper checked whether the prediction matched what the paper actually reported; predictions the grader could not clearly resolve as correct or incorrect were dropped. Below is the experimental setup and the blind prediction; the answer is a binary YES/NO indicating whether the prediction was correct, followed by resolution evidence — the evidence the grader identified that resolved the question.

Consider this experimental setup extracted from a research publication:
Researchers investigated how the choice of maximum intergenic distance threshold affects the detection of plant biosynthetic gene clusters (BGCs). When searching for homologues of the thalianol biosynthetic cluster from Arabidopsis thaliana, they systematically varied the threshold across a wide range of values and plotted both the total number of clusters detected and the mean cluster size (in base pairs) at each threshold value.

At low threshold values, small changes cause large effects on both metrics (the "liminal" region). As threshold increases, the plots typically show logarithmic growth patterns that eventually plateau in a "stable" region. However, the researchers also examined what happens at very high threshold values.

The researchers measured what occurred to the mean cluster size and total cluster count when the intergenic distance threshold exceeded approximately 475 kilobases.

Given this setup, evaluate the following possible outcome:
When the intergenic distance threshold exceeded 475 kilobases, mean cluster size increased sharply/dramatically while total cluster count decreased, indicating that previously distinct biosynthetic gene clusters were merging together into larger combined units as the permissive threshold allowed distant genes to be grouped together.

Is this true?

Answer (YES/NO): NO